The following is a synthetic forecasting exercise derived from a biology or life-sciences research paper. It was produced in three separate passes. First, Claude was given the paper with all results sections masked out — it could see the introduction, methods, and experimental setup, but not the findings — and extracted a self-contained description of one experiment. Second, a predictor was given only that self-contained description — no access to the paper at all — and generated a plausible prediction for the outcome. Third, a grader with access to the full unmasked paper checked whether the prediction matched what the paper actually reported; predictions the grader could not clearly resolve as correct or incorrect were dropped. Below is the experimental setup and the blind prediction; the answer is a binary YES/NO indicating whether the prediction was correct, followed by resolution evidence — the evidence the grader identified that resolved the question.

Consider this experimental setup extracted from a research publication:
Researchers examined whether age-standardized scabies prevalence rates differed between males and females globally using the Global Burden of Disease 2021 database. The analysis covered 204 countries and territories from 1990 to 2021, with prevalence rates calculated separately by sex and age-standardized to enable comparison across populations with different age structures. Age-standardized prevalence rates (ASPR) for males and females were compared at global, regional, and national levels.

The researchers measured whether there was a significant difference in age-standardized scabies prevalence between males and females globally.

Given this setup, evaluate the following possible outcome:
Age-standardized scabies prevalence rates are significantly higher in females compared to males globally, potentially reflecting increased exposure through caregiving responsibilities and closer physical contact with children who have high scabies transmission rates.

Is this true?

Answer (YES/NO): NO